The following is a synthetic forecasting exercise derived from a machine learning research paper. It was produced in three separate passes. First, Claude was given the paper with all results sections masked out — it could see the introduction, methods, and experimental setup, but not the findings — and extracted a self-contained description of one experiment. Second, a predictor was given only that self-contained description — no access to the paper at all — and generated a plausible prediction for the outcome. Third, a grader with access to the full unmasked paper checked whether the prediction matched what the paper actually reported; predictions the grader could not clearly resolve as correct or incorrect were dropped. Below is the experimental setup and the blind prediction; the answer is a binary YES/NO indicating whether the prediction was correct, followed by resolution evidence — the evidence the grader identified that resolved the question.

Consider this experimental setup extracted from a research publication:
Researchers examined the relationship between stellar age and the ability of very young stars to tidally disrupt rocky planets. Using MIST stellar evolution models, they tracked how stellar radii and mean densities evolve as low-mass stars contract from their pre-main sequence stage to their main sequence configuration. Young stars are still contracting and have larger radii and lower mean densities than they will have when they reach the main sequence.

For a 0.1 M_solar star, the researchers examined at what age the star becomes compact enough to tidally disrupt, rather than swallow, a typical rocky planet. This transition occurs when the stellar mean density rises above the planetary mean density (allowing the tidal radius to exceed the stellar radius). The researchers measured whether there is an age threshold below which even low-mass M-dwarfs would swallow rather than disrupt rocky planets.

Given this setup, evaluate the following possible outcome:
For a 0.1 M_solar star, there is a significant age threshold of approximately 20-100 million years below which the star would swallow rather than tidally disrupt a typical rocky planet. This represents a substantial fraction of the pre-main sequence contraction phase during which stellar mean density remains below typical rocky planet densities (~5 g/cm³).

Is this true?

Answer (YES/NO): YES